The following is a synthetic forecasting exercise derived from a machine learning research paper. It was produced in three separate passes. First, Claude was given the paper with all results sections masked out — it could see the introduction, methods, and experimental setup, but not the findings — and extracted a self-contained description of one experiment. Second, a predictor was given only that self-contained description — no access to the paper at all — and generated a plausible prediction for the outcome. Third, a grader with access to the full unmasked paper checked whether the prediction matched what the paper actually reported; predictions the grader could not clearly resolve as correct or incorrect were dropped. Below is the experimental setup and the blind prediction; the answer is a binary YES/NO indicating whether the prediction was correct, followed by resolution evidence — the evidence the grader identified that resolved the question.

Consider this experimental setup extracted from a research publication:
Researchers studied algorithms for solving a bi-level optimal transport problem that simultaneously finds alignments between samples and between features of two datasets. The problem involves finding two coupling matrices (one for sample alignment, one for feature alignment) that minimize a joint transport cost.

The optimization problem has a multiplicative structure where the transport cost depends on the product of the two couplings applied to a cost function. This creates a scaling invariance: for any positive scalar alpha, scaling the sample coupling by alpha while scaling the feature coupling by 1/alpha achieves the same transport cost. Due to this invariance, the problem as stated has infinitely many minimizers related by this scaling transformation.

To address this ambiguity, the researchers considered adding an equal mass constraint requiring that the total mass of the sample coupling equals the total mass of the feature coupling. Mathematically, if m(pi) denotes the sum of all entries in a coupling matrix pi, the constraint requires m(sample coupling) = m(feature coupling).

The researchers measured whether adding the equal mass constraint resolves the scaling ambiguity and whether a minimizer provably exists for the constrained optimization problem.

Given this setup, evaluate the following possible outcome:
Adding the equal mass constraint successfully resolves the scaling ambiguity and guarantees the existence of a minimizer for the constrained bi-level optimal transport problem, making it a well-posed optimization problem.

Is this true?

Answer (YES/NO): YES